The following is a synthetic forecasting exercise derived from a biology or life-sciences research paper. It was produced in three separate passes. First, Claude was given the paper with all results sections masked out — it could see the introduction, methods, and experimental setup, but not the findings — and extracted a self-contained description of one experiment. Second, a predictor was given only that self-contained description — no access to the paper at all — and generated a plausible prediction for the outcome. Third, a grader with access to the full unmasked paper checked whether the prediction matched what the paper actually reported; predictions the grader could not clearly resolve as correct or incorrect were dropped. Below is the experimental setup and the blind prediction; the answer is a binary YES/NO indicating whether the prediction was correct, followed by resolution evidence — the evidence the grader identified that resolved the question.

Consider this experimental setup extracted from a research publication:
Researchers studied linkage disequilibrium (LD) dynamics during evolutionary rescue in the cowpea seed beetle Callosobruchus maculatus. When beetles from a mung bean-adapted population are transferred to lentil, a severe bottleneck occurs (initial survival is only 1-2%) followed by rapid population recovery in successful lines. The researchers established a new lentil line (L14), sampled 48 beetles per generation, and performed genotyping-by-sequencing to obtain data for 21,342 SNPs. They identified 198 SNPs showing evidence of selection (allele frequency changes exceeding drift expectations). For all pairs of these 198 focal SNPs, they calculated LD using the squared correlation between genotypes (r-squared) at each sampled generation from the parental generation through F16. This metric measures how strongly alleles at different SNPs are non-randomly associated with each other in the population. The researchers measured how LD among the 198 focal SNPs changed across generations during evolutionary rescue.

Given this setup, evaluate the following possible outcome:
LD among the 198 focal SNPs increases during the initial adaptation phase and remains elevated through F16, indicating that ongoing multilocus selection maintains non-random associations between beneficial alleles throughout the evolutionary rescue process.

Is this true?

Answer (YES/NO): NO